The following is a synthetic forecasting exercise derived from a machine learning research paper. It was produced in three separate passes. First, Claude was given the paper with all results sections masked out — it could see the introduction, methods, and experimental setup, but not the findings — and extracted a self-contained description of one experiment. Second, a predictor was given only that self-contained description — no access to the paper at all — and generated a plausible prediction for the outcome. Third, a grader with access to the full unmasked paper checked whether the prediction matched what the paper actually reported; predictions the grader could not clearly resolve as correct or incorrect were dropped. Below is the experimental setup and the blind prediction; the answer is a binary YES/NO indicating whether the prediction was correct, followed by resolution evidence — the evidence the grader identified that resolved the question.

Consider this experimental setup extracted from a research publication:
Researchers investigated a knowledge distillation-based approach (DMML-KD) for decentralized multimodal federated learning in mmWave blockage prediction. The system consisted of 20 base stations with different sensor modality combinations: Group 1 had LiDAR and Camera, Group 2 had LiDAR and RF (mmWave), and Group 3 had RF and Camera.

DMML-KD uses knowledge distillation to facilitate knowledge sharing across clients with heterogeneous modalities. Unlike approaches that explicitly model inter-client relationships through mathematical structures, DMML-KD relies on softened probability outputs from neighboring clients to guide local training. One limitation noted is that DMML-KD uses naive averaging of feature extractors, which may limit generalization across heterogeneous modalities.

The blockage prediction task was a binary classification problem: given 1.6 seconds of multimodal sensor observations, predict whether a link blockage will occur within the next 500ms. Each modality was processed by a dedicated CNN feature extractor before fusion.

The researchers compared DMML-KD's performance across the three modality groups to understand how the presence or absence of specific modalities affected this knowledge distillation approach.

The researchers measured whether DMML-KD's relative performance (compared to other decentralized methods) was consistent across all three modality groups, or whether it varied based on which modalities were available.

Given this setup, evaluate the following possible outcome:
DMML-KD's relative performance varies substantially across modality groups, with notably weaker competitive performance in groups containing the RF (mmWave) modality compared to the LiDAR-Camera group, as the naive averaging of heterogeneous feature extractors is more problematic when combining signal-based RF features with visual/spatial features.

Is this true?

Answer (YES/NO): NO